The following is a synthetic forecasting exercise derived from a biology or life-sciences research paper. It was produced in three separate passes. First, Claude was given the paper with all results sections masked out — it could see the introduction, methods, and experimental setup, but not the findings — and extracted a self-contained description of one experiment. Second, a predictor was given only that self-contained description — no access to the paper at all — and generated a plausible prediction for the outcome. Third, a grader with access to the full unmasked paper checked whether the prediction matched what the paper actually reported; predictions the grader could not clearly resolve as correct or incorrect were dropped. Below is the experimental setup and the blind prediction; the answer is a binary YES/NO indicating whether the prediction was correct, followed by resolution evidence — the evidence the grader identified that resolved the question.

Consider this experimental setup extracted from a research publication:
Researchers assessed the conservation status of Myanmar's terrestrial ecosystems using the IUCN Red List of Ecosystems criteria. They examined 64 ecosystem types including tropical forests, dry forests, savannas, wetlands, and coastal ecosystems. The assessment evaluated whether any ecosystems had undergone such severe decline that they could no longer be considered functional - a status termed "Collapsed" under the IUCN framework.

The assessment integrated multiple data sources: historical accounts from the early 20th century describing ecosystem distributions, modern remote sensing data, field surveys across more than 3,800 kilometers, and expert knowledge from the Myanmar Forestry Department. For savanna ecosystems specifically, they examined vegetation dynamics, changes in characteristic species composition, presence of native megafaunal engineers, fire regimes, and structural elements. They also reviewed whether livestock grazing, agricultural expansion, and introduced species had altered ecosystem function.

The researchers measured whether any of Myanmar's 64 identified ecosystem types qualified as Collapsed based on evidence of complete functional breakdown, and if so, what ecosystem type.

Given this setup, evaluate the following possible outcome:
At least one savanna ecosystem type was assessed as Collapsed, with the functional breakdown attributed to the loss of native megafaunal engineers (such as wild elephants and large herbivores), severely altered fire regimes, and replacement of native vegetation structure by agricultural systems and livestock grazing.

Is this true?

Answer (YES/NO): YES